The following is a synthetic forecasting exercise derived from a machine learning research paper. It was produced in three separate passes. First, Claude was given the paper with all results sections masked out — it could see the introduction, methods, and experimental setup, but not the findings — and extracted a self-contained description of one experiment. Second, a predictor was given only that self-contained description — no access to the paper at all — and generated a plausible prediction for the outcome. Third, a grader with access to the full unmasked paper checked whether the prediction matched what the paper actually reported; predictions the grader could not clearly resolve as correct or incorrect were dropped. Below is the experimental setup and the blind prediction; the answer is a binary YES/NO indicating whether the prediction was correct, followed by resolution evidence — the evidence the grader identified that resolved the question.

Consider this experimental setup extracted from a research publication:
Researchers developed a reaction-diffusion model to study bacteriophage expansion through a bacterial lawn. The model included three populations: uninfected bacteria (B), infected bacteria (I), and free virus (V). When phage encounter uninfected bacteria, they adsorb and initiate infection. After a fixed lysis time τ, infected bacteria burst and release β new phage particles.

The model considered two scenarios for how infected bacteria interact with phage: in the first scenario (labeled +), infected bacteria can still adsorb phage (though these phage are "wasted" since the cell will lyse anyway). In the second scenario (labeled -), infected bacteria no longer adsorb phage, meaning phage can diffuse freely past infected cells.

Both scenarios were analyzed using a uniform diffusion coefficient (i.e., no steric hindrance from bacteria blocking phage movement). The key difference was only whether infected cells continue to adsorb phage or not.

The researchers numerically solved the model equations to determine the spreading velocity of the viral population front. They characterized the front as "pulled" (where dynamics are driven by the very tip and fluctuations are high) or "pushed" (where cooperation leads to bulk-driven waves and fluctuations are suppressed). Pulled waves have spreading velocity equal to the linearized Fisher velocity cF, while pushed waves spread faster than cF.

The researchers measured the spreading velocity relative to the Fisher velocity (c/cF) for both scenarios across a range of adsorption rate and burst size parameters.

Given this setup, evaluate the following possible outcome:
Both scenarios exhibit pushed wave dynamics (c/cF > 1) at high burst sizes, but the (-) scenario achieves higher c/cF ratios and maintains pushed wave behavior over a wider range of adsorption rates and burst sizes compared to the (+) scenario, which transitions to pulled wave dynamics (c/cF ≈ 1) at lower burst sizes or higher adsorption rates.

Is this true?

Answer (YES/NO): NO